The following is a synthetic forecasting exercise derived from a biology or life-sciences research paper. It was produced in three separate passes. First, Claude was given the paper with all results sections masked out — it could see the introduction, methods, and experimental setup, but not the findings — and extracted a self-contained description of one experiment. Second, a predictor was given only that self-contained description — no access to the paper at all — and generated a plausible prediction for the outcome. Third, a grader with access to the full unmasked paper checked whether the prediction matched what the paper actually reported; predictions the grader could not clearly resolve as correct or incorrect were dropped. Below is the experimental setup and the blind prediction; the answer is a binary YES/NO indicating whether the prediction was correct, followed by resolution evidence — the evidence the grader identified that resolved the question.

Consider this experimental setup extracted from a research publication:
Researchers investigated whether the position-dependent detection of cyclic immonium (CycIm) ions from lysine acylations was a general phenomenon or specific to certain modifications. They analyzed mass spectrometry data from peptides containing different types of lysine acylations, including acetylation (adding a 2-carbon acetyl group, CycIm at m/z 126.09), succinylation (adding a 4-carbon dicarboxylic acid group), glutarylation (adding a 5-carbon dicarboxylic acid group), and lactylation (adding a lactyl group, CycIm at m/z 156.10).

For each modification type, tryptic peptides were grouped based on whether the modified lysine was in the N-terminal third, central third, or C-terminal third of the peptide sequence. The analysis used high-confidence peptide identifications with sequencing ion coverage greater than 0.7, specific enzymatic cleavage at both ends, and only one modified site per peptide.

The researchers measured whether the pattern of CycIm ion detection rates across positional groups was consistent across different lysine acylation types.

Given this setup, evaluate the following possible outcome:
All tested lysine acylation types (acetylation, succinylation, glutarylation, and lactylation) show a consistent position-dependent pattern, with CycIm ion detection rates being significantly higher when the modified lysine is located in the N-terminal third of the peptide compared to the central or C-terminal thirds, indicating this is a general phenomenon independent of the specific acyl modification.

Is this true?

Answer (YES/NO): YES